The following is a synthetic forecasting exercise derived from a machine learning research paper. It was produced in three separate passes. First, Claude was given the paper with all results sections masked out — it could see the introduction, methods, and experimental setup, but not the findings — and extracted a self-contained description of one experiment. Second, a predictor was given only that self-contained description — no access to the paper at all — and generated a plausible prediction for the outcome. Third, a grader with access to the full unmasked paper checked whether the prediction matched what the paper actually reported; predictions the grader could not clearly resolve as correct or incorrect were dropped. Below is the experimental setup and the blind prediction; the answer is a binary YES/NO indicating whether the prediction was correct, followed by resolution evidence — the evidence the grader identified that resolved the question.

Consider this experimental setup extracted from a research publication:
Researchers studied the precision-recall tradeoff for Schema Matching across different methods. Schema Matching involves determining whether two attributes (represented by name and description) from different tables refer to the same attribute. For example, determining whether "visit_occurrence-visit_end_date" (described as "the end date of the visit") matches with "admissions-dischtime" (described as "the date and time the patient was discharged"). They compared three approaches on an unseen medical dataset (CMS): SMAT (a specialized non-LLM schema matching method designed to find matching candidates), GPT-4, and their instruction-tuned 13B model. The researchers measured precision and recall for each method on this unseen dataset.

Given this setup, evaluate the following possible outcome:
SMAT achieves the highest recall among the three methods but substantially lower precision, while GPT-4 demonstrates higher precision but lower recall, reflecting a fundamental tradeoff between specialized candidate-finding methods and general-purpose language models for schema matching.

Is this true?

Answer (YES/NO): YES